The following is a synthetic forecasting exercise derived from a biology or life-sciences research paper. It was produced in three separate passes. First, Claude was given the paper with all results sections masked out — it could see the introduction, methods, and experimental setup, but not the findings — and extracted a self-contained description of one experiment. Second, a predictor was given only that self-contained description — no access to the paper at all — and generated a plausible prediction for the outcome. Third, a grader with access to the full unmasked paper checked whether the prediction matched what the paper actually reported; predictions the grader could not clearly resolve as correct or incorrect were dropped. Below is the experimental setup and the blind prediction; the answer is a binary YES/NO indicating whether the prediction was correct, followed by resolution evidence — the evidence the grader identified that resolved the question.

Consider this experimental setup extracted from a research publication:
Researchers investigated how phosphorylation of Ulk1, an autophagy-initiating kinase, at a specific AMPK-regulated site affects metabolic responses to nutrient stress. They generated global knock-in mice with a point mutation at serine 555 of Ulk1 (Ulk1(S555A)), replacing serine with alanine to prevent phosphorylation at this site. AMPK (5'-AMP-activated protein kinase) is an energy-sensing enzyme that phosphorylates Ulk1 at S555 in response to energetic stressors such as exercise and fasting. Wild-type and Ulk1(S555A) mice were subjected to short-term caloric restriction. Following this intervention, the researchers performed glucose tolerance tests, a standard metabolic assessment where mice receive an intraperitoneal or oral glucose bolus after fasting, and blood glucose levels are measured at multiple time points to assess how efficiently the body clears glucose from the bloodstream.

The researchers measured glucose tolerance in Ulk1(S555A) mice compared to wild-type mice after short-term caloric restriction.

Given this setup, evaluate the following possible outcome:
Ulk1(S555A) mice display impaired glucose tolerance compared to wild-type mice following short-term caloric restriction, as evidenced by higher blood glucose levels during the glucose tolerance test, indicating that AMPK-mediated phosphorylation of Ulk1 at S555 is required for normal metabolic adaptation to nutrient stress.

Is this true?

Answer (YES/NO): NO